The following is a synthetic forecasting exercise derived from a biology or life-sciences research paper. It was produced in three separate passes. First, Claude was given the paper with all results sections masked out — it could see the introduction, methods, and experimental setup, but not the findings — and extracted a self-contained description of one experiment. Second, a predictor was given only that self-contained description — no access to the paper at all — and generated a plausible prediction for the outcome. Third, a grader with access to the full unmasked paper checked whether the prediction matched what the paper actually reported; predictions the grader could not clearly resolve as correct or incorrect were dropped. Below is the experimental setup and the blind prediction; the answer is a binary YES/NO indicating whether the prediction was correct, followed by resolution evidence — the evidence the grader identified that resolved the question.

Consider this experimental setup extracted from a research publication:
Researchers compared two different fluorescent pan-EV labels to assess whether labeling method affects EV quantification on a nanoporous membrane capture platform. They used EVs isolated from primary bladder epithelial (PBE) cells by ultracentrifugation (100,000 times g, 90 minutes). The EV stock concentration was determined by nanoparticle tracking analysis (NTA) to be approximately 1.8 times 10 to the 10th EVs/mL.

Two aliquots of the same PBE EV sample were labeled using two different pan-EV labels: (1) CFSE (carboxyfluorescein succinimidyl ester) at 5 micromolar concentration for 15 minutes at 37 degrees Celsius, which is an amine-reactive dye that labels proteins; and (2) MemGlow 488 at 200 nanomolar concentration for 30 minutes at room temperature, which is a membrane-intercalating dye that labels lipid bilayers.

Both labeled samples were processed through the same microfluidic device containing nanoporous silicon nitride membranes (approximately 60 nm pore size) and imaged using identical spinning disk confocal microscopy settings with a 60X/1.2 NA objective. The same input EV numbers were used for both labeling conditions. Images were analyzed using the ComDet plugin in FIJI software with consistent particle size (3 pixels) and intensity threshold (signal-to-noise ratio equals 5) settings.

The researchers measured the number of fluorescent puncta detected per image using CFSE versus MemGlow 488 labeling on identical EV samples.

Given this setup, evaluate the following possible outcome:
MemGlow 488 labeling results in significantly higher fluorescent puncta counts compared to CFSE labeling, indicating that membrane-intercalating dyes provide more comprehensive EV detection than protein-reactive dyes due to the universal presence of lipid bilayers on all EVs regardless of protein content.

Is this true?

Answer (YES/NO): NO